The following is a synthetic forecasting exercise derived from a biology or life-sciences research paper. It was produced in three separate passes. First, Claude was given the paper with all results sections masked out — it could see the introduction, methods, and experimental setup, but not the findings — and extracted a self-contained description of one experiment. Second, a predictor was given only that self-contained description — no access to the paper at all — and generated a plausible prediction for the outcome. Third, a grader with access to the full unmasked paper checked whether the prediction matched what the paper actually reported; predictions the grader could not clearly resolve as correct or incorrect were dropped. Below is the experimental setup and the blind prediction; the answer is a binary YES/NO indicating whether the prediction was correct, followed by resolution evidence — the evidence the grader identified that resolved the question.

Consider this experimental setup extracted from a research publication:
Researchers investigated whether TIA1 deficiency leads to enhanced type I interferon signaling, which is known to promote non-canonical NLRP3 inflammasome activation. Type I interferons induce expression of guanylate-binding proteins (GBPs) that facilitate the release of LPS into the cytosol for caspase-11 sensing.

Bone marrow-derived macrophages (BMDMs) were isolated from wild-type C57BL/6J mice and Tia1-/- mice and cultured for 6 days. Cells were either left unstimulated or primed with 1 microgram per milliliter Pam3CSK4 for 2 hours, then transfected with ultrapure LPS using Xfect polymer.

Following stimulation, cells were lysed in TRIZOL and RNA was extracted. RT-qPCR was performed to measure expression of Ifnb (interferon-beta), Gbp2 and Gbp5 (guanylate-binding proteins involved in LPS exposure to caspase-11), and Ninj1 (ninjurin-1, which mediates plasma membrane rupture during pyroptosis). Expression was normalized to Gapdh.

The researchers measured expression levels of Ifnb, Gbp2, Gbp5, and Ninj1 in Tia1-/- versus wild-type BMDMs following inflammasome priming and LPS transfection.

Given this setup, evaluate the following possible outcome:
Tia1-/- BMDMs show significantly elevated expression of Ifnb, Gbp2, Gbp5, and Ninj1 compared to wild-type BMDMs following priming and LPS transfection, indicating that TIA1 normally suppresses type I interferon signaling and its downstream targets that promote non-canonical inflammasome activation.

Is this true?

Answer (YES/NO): NO